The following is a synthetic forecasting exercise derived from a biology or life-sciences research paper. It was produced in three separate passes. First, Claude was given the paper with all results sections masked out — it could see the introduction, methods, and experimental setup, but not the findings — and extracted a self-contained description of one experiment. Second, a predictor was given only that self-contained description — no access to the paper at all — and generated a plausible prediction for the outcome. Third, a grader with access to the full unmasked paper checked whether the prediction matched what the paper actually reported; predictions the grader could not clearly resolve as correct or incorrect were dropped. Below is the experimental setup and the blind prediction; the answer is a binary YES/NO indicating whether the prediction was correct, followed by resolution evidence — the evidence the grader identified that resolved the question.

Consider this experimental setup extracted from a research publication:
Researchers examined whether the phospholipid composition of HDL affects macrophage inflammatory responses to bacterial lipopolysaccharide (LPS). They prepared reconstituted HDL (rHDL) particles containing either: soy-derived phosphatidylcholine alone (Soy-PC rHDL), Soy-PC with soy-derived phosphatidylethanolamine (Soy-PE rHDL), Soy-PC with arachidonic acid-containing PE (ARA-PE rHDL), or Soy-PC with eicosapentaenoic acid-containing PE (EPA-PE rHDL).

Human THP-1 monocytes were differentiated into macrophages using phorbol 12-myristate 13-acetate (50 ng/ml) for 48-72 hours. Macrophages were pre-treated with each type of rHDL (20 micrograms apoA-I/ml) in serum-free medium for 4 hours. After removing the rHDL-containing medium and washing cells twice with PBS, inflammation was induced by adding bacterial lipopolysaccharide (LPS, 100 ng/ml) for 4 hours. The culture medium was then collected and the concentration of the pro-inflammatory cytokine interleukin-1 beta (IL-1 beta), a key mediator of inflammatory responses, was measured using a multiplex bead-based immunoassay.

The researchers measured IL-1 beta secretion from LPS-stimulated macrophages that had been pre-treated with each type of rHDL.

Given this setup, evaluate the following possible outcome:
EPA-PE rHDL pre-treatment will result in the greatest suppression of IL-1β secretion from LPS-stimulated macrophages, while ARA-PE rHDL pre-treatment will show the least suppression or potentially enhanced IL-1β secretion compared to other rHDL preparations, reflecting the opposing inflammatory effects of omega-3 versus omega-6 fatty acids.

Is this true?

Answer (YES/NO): YES